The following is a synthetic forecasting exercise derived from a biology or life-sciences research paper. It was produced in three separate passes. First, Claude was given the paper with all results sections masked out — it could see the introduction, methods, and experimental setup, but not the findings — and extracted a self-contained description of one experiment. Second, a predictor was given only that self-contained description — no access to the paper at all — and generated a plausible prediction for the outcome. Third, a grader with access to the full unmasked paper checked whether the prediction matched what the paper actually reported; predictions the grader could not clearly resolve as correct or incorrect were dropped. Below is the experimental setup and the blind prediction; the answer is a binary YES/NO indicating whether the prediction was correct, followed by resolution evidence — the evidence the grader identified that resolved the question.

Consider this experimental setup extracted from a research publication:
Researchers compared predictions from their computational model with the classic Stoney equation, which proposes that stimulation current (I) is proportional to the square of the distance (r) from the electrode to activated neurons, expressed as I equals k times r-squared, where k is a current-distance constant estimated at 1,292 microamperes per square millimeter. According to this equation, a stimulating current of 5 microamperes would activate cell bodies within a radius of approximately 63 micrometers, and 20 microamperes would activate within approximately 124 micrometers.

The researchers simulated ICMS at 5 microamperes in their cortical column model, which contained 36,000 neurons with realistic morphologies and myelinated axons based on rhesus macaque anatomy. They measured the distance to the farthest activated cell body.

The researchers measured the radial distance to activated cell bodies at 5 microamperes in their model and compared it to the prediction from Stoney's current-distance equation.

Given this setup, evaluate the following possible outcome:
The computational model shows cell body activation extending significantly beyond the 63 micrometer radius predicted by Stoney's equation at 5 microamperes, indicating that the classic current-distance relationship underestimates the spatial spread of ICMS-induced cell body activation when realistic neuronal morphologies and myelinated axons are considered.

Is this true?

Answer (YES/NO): YES